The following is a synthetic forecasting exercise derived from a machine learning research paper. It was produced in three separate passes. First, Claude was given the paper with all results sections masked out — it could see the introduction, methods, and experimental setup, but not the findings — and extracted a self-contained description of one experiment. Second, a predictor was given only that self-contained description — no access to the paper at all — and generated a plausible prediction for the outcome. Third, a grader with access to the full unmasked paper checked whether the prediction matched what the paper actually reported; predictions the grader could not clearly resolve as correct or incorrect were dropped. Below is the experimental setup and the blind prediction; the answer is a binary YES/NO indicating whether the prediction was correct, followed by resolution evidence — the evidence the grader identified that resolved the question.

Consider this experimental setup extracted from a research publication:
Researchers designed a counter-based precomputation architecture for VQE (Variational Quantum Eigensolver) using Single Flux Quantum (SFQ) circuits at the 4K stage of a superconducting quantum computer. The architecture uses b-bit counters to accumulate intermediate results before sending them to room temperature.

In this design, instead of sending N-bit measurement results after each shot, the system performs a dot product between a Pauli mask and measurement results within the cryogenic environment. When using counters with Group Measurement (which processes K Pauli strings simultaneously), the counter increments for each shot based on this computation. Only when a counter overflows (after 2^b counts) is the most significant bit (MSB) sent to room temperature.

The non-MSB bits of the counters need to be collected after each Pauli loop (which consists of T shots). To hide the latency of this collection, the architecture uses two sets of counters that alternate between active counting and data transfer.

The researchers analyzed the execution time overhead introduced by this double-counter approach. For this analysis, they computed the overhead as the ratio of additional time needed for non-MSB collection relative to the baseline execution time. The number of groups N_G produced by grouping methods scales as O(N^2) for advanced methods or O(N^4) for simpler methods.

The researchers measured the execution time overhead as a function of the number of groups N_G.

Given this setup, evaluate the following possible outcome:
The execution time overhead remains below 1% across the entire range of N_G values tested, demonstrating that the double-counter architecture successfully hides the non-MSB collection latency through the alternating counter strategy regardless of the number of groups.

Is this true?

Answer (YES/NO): NO